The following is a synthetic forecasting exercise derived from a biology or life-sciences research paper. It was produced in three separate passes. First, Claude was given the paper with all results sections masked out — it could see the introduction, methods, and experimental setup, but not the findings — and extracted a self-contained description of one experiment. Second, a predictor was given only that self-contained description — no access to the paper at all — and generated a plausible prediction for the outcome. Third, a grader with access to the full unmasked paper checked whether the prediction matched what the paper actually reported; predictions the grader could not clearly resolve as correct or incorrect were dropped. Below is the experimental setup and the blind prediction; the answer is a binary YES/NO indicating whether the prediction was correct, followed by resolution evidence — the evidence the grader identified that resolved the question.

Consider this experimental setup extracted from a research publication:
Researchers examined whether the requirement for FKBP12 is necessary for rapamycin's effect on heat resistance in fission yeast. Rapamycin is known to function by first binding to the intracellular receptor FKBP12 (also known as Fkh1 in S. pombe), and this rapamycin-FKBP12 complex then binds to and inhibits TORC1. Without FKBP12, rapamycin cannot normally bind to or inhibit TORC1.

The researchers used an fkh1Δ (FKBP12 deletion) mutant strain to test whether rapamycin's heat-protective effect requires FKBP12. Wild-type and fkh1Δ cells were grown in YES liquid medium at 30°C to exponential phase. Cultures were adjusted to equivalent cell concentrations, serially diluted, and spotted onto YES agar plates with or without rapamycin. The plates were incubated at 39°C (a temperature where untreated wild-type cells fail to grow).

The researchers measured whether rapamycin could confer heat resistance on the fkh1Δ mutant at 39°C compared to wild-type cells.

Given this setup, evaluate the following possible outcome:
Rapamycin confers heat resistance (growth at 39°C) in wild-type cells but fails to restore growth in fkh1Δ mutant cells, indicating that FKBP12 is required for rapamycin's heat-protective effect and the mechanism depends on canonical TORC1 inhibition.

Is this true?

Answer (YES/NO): YES